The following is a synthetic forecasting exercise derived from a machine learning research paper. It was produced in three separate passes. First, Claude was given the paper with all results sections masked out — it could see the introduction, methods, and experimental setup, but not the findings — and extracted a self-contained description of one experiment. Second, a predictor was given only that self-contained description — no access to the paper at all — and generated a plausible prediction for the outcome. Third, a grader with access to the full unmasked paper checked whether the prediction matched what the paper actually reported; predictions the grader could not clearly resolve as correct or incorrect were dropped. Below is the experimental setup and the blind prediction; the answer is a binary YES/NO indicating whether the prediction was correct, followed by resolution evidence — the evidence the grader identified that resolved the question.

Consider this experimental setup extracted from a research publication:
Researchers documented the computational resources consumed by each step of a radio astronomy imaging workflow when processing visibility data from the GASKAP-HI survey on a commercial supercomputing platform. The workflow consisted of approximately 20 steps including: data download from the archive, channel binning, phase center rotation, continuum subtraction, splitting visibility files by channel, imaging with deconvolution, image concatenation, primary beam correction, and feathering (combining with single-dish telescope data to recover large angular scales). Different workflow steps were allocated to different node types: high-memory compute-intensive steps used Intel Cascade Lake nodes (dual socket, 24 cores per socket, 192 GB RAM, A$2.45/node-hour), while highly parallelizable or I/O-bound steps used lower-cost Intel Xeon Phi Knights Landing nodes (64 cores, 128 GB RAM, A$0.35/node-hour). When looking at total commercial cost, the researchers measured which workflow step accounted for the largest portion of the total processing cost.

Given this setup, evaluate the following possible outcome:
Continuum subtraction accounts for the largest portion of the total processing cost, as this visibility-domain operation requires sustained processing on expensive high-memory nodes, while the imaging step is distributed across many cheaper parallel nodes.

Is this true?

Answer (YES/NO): NO